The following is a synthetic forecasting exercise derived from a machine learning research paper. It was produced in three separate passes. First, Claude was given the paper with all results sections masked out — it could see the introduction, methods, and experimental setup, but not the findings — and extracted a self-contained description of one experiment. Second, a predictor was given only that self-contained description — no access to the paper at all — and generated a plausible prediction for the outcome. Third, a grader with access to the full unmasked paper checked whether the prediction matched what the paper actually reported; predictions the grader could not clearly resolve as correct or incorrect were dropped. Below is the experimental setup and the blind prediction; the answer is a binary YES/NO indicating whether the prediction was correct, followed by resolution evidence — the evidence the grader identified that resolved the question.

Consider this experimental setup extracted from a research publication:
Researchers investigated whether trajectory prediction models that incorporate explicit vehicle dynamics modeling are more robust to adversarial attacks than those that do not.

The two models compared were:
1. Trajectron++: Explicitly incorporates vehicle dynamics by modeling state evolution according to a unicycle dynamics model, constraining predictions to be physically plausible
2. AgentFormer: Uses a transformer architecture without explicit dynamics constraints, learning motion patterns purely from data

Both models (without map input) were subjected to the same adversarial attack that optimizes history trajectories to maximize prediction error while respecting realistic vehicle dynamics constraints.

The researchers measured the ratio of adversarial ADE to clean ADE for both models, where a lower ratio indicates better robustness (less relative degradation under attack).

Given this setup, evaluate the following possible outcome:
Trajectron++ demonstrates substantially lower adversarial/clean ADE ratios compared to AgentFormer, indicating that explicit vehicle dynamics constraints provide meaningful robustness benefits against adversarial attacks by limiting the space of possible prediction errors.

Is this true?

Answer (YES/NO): NO